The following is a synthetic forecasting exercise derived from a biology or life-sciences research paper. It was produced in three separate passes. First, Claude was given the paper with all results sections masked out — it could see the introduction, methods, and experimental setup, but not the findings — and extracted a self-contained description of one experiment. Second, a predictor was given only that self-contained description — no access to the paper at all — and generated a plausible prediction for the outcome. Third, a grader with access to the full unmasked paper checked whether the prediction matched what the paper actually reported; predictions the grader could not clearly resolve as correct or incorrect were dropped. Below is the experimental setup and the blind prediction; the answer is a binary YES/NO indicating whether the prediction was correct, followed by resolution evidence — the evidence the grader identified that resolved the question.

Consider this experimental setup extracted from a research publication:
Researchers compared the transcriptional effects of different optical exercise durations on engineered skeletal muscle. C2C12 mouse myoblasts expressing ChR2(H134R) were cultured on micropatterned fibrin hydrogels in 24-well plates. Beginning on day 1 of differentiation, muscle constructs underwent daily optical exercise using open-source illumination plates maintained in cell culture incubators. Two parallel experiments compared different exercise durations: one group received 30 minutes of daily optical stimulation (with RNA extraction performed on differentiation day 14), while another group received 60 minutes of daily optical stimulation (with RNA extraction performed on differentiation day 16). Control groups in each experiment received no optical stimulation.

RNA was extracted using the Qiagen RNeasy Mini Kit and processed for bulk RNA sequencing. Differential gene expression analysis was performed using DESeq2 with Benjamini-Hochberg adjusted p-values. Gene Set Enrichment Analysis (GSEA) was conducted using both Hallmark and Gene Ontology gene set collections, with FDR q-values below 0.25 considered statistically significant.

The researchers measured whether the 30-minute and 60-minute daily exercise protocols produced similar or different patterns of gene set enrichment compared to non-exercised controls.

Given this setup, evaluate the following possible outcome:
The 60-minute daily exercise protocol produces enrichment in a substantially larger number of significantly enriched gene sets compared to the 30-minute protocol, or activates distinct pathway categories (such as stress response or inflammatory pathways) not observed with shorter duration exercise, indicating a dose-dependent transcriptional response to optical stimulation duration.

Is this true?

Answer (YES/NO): YES